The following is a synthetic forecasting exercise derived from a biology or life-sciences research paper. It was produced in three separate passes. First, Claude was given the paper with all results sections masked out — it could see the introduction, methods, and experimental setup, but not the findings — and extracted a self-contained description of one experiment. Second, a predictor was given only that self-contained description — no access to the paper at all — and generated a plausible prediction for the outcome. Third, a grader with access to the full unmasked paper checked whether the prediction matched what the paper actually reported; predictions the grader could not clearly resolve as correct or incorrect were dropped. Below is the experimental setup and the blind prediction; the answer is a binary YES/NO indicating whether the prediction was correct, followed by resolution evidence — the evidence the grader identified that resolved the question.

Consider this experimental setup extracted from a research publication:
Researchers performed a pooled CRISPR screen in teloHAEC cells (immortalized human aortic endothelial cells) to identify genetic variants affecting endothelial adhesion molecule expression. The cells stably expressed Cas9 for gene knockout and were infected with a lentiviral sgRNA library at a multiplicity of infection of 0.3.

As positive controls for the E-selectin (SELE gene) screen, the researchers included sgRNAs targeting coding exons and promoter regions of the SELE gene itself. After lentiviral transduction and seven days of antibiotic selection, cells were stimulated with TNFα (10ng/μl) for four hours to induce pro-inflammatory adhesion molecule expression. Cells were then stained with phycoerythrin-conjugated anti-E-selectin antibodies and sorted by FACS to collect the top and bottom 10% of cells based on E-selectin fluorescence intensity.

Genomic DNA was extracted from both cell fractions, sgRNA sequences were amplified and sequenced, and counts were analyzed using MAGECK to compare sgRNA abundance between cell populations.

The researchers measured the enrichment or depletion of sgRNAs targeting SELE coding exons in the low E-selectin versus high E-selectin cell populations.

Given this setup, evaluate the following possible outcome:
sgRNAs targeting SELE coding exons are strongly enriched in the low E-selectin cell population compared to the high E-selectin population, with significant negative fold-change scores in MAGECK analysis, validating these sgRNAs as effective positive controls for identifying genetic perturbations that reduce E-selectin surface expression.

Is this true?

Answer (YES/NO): YES